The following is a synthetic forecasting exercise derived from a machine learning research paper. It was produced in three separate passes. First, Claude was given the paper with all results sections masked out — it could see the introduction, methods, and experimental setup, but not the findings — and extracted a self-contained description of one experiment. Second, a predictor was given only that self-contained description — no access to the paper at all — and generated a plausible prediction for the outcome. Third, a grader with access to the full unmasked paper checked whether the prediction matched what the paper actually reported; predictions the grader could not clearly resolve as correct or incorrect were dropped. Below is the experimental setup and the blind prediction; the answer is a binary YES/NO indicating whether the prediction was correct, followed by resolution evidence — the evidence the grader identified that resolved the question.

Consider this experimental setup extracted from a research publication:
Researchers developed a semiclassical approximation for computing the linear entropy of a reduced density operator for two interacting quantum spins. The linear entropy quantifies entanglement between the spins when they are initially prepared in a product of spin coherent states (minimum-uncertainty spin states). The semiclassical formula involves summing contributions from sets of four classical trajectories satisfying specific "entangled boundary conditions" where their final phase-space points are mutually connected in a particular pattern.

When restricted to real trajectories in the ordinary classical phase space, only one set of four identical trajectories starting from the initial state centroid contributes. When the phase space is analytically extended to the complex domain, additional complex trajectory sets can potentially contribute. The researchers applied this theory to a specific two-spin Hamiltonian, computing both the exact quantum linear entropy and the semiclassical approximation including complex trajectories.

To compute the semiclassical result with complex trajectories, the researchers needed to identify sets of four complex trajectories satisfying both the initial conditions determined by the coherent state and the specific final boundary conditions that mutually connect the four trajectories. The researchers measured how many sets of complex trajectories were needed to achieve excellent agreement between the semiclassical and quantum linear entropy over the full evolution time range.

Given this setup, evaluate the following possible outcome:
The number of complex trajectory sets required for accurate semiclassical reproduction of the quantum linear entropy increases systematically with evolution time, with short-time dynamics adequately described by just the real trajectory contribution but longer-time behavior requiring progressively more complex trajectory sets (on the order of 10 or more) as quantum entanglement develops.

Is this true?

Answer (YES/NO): YES